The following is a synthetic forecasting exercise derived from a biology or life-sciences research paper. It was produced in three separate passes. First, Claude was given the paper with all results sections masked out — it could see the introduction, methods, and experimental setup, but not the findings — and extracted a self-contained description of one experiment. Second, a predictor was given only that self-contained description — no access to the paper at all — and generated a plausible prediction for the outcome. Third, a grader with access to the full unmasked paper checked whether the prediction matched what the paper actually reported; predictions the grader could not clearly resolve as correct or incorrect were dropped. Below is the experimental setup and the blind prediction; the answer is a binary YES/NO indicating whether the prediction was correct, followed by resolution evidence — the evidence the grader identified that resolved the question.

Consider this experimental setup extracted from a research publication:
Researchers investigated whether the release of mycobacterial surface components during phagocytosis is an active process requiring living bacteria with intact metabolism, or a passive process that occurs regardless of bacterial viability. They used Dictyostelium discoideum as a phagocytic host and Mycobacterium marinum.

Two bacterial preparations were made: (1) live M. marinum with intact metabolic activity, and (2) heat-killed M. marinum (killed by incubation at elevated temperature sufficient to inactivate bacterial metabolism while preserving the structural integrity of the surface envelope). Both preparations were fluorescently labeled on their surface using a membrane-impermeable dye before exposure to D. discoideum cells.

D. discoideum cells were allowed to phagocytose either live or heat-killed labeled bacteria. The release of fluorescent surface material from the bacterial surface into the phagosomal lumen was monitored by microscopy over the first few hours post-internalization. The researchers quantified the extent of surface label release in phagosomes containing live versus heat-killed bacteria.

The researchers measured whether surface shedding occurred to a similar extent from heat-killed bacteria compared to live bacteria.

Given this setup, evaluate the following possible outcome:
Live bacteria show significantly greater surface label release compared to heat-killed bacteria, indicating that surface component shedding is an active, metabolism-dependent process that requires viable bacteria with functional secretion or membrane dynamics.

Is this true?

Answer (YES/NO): NO